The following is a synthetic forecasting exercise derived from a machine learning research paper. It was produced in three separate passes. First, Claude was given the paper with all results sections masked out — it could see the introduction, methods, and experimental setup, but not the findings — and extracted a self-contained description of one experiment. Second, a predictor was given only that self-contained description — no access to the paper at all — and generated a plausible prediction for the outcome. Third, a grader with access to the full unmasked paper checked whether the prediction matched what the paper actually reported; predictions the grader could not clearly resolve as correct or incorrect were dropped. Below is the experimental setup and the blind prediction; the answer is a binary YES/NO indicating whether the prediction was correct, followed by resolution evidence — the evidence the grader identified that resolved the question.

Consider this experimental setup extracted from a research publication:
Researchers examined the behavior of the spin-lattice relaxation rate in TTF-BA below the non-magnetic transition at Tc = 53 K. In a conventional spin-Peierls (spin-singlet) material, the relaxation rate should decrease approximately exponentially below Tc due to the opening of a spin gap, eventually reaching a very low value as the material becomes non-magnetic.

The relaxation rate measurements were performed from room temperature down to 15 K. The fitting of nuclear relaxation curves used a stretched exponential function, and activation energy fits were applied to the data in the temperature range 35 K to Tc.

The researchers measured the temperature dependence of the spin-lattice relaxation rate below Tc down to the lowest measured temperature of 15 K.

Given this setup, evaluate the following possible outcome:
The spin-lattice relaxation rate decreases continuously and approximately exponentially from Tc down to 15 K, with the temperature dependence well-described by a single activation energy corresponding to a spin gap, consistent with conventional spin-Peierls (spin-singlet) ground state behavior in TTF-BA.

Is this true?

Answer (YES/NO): NO